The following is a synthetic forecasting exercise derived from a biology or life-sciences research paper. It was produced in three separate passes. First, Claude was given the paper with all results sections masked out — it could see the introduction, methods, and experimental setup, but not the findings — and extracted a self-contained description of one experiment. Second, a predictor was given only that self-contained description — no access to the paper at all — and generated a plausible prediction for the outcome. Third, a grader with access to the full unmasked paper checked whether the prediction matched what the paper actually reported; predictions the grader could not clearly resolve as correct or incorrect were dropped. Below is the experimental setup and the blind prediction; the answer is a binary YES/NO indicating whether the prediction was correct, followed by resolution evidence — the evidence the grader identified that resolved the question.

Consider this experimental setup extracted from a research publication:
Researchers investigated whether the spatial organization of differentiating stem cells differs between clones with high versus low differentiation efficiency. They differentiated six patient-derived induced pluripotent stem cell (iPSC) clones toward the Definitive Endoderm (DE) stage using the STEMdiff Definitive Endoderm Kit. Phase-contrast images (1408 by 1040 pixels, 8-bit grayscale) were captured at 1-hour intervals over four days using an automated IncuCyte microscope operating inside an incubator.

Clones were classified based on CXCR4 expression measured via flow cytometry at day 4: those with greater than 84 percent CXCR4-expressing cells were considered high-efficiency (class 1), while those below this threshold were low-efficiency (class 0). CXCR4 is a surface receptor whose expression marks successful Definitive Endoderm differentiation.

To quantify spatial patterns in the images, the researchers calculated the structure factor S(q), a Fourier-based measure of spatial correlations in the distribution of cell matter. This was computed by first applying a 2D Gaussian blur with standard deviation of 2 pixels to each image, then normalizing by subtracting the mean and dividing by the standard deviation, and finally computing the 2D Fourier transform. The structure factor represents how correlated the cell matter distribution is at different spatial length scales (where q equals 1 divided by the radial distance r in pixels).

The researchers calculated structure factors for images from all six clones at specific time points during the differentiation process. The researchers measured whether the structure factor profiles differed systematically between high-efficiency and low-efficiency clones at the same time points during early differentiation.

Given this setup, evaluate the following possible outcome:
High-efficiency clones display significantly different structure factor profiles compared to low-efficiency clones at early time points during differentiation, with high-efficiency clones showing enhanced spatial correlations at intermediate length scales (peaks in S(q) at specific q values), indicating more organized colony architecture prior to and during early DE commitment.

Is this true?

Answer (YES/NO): NO